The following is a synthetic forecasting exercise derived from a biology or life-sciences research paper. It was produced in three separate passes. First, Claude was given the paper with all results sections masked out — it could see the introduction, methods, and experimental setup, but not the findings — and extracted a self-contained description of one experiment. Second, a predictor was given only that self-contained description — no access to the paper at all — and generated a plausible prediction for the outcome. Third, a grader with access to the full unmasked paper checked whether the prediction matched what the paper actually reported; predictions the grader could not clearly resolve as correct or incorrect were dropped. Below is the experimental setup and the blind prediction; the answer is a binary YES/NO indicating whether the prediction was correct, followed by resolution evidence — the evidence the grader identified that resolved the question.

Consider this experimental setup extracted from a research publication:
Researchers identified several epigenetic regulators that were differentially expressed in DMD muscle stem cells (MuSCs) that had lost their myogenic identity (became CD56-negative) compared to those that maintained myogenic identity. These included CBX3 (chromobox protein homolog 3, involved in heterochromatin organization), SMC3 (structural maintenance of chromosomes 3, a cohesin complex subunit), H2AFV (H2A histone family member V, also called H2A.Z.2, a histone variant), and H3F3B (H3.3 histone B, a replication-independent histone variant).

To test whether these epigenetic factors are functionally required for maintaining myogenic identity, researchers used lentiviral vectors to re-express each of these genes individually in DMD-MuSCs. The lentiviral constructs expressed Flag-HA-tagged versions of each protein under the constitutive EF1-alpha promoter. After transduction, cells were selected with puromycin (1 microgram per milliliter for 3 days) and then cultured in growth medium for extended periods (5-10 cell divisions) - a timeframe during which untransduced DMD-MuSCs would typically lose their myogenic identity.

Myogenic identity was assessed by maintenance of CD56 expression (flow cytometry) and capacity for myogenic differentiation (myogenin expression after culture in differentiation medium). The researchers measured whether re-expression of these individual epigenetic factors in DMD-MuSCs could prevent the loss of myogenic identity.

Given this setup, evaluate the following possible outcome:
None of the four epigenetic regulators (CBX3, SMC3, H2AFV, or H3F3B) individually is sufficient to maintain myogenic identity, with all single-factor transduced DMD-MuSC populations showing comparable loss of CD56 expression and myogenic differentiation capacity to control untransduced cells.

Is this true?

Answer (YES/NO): NO